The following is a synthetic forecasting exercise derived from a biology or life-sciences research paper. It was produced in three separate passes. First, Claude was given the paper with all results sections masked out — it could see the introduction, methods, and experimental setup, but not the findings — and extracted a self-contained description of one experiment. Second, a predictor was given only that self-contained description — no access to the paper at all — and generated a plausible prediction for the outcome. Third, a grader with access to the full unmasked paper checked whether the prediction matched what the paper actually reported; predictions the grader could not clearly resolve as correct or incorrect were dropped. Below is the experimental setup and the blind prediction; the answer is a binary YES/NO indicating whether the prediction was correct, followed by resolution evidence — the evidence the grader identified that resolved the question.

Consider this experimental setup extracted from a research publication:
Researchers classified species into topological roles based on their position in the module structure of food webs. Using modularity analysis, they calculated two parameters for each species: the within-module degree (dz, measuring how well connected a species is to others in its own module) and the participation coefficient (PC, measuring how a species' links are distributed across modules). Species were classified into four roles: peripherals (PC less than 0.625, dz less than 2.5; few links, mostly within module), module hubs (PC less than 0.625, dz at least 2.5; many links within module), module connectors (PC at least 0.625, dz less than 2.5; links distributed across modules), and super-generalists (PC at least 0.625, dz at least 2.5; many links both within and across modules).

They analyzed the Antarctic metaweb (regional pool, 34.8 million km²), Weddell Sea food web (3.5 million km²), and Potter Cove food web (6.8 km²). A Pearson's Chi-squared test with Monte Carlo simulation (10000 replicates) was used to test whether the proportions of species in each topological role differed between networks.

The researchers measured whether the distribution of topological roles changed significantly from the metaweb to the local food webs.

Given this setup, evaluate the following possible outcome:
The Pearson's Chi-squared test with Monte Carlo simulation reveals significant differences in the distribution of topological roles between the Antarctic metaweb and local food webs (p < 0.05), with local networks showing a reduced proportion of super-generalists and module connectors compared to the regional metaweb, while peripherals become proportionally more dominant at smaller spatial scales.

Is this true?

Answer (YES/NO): NO